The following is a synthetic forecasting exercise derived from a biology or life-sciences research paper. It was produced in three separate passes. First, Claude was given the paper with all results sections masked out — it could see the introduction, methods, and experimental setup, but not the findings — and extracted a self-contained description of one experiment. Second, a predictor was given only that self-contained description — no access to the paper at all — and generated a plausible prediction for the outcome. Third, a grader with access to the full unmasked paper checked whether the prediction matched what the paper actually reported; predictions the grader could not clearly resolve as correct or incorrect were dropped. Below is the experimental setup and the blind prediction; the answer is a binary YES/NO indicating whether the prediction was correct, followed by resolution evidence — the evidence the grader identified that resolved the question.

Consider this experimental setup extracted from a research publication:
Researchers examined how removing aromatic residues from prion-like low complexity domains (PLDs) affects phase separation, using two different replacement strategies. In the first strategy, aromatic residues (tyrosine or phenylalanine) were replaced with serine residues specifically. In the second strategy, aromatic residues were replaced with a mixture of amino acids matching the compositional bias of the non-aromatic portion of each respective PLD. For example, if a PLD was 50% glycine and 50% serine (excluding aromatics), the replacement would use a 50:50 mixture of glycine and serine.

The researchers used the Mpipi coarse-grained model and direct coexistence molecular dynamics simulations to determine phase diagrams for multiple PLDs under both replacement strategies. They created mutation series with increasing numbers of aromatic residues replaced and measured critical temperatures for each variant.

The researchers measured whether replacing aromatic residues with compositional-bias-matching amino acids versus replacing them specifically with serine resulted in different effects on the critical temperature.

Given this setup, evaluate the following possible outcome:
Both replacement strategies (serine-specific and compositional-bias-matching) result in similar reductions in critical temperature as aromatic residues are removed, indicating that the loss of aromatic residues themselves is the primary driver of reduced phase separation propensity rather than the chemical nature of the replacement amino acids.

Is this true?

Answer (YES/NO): YES